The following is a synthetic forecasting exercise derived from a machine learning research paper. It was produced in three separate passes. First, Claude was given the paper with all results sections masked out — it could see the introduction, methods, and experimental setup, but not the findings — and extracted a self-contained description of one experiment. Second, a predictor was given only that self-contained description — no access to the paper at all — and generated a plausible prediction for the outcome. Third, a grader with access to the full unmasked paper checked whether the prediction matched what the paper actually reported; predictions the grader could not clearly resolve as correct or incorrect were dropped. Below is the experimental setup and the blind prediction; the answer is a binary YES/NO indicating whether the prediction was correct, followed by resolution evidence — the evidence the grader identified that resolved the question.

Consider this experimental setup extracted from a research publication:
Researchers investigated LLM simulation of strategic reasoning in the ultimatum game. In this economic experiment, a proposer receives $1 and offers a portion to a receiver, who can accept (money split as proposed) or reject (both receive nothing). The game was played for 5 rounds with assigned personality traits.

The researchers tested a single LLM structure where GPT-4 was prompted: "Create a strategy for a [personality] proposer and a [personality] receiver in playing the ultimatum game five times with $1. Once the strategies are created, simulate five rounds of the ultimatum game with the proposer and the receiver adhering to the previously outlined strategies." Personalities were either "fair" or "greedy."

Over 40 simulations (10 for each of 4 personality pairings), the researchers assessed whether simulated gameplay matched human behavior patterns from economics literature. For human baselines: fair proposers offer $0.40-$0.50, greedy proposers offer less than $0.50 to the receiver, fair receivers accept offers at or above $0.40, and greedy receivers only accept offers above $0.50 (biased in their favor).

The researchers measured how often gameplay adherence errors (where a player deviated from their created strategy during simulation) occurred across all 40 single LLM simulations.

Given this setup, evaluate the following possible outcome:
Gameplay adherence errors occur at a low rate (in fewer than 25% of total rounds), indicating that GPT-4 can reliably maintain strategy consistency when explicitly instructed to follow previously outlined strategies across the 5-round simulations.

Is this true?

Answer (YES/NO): YES